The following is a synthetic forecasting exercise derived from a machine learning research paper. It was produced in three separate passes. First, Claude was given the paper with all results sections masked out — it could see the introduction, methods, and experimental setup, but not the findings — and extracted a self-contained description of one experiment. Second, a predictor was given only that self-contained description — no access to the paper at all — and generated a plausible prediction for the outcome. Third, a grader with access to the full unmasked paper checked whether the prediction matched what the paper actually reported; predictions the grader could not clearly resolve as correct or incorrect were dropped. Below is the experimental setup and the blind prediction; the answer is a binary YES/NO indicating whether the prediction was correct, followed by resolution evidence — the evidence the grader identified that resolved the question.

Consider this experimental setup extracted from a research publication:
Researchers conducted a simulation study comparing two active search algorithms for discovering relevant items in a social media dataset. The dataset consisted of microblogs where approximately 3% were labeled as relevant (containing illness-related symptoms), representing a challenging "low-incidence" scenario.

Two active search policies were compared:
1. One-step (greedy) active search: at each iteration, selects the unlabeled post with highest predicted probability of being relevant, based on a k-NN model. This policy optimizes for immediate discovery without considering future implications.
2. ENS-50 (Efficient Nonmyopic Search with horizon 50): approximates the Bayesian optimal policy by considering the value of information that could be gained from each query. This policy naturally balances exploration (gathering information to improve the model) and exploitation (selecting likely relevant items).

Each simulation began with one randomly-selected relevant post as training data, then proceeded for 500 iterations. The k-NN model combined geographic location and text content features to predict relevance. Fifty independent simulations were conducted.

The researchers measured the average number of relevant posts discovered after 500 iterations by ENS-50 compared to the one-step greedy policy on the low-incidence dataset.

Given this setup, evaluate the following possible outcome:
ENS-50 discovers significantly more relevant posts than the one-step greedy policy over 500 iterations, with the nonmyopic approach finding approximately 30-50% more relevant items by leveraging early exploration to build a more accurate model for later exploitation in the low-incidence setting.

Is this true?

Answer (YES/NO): NO